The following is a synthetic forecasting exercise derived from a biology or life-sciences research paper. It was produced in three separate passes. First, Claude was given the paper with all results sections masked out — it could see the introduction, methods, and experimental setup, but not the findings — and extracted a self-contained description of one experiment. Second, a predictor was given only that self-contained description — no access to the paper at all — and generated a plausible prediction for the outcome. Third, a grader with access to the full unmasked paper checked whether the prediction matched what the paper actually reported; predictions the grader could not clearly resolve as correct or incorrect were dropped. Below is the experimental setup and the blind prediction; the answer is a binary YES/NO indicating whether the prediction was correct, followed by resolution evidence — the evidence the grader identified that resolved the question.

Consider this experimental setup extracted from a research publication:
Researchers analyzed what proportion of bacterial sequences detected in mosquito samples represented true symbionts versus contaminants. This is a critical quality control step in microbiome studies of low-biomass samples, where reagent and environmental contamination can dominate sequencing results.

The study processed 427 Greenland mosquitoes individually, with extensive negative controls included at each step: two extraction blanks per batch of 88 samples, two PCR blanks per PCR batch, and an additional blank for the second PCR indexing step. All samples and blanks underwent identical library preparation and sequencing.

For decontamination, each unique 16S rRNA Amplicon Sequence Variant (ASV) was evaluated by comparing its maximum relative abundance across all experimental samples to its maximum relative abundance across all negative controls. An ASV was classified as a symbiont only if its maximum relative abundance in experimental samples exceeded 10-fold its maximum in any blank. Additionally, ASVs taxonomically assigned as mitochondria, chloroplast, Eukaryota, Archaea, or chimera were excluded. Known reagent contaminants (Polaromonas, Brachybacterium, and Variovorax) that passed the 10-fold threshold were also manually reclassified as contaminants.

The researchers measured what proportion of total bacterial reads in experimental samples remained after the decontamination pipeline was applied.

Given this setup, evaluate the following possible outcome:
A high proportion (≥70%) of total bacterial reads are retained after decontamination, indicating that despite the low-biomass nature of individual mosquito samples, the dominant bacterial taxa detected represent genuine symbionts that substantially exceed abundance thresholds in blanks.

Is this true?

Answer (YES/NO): NO